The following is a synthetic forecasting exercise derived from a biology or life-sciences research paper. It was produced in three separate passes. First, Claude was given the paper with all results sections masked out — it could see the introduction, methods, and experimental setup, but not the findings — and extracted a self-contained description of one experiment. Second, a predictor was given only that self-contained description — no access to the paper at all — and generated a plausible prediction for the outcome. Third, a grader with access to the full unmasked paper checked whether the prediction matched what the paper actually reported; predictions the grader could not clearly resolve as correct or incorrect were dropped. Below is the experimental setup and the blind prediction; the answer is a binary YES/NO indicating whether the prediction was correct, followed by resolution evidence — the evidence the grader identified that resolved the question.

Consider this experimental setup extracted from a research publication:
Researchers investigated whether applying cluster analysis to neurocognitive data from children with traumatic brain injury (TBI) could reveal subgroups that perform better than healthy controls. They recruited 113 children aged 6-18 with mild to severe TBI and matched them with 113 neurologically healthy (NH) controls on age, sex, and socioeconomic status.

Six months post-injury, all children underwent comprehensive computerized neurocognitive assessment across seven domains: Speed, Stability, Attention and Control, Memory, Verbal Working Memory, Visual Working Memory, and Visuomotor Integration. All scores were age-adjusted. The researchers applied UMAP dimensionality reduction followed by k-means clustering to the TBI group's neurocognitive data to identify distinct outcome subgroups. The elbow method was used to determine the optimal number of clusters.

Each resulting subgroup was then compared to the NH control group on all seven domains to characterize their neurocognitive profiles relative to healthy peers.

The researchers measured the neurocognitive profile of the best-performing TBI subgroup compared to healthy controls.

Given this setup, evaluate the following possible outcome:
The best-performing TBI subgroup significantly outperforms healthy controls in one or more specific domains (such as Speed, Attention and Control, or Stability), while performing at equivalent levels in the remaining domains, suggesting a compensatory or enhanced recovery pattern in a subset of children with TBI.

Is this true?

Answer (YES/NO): YES